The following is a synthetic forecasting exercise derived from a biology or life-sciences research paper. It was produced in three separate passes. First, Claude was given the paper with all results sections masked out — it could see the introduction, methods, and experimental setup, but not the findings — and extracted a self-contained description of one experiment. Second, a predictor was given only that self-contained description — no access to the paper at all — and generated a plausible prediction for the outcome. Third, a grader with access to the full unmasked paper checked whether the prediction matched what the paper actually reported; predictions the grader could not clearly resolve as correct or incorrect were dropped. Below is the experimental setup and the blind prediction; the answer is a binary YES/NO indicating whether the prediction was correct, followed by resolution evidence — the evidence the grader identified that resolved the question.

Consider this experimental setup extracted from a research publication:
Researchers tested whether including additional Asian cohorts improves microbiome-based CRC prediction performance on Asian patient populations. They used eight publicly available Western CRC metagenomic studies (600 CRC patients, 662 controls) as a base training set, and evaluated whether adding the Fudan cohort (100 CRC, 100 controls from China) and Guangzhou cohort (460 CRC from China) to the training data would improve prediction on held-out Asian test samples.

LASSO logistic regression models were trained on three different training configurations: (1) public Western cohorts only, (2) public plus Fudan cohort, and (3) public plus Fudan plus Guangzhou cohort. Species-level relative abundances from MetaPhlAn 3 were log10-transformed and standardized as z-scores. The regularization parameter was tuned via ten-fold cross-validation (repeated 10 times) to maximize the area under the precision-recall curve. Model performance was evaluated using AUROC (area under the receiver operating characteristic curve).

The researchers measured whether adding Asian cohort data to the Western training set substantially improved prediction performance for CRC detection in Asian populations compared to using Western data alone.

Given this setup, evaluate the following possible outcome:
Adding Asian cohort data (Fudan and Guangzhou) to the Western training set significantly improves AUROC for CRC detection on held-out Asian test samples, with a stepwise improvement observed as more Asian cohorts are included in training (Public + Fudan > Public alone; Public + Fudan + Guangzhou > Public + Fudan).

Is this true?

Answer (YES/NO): NO